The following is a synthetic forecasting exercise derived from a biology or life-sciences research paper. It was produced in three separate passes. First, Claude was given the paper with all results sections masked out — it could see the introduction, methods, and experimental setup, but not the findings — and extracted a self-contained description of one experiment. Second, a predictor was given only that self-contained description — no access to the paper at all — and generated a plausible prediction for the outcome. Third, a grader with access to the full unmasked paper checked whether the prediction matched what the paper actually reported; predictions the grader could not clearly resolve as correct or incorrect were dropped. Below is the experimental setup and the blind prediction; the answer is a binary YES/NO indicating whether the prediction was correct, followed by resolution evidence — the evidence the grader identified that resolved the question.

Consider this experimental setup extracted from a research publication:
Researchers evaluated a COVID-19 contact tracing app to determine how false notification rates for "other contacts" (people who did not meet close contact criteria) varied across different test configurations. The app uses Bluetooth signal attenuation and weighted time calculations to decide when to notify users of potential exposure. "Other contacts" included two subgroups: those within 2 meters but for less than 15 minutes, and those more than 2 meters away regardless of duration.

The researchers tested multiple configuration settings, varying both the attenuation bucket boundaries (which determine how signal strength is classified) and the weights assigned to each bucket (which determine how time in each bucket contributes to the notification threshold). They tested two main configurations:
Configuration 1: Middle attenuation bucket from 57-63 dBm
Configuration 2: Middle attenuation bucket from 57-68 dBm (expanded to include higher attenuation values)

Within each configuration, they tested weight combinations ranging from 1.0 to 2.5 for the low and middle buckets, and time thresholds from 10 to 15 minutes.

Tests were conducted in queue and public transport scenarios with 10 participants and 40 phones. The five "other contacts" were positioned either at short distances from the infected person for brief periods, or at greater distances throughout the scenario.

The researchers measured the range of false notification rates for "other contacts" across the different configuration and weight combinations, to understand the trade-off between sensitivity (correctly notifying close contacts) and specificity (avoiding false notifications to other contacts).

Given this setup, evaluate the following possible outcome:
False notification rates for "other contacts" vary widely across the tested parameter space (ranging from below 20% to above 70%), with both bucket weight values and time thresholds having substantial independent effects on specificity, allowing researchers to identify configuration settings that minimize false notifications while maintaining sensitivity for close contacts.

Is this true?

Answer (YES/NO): NO